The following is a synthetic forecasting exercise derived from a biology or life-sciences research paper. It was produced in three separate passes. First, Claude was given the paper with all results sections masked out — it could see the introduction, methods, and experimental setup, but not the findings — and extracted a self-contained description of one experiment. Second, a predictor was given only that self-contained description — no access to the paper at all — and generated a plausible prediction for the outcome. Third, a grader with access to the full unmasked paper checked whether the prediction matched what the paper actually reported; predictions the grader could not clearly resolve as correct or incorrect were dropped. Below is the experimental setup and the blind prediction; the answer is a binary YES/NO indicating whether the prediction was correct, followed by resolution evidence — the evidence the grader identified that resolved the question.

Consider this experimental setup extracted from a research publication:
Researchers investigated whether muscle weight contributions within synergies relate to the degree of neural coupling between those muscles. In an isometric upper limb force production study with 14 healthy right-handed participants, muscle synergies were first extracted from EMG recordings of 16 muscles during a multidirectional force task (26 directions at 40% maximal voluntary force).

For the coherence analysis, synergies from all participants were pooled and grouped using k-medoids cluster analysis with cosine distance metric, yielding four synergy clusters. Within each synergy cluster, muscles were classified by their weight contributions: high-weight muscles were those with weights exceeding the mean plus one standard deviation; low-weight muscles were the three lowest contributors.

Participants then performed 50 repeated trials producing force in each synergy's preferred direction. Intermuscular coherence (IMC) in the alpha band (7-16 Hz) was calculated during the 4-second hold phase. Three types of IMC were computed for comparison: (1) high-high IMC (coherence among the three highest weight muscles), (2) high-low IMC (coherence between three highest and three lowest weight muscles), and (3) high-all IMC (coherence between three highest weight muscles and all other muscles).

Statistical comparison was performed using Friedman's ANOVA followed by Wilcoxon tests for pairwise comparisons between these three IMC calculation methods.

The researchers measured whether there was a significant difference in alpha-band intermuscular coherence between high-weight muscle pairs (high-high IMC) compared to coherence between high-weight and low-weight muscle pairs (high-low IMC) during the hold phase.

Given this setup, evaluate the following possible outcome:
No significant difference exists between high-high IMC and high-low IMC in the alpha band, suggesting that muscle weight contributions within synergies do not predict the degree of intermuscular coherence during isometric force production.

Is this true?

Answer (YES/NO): NO